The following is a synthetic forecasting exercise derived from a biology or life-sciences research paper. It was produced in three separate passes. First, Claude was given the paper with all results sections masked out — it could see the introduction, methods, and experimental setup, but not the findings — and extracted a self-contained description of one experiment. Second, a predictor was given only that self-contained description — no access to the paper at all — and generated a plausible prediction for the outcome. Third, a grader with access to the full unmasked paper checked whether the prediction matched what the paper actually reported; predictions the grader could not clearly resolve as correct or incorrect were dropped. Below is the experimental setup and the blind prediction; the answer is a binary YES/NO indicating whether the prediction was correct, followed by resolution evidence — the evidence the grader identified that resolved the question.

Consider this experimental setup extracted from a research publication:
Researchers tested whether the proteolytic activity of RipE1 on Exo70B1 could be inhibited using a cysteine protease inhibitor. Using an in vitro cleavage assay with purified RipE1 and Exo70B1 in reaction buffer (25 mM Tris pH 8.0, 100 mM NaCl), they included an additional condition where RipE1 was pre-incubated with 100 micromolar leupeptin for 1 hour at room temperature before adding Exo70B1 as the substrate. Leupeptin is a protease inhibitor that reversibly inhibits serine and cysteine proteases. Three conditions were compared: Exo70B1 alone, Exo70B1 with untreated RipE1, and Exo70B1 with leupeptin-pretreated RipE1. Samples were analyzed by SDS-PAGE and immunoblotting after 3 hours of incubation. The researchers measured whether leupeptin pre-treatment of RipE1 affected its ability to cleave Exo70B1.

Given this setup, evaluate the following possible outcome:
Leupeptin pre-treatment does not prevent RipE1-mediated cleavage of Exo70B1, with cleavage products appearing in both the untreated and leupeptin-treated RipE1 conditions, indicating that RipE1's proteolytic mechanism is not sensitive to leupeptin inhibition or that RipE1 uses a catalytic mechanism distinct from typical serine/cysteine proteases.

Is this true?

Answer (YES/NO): NO